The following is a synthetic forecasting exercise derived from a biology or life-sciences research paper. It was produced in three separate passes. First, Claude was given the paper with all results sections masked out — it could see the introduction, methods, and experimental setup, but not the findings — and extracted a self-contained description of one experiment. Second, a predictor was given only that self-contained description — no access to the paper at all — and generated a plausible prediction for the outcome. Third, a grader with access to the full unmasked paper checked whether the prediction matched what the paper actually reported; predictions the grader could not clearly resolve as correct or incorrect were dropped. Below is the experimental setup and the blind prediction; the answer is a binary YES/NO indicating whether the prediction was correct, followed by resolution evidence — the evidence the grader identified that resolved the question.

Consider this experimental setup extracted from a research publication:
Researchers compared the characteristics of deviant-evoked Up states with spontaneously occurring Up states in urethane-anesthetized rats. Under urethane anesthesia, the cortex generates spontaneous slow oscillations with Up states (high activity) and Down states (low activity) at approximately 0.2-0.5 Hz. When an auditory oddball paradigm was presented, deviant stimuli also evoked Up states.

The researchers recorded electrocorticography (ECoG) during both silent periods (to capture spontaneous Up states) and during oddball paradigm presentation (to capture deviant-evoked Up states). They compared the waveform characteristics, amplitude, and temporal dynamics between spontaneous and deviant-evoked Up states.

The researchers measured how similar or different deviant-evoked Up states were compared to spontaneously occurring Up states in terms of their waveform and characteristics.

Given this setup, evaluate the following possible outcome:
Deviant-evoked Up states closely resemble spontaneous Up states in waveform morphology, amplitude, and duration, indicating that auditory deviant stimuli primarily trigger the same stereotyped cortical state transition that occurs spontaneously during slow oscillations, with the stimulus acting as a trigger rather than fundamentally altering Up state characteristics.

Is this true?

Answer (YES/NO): YES